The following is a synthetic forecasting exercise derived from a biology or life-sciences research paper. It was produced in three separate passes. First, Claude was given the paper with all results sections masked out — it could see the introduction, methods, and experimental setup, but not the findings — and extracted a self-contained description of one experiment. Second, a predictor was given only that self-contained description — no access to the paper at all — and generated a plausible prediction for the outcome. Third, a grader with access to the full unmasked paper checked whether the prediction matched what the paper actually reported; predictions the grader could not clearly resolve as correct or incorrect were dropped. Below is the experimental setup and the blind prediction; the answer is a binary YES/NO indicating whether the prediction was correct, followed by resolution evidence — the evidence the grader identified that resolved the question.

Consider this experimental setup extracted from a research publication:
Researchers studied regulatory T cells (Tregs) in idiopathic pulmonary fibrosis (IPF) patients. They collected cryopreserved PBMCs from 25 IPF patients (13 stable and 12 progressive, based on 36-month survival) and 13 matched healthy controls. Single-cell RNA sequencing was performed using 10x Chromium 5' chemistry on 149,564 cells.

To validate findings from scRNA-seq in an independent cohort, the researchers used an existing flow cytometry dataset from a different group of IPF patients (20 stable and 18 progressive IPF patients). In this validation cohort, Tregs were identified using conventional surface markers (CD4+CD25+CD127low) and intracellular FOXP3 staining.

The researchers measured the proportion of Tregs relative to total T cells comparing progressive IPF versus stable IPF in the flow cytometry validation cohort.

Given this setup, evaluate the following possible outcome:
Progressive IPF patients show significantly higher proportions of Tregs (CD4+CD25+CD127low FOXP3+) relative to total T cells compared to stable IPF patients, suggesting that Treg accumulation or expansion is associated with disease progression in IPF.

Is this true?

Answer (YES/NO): YES